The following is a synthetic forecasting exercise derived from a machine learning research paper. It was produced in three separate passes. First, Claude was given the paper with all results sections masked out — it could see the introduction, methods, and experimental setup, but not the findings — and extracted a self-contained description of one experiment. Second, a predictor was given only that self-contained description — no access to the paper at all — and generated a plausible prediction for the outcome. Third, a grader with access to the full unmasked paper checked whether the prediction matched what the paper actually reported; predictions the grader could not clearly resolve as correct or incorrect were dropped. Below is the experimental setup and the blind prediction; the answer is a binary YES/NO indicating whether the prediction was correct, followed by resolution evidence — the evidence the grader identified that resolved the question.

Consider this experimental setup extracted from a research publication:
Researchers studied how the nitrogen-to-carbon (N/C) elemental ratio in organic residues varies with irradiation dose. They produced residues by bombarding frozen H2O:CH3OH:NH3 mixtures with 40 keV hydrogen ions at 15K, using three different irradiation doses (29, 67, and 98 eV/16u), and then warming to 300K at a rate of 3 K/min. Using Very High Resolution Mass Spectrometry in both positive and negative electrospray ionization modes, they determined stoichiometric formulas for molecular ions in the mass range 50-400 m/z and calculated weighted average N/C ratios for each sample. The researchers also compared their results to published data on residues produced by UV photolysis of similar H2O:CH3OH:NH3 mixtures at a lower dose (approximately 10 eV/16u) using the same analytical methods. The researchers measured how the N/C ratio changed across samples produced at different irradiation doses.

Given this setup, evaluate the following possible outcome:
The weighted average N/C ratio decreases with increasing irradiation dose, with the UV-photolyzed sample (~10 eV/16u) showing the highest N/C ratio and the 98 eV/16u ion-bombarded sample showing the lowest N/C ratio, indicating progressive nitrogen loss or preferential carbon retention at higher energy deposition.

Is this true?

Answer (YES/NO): NO